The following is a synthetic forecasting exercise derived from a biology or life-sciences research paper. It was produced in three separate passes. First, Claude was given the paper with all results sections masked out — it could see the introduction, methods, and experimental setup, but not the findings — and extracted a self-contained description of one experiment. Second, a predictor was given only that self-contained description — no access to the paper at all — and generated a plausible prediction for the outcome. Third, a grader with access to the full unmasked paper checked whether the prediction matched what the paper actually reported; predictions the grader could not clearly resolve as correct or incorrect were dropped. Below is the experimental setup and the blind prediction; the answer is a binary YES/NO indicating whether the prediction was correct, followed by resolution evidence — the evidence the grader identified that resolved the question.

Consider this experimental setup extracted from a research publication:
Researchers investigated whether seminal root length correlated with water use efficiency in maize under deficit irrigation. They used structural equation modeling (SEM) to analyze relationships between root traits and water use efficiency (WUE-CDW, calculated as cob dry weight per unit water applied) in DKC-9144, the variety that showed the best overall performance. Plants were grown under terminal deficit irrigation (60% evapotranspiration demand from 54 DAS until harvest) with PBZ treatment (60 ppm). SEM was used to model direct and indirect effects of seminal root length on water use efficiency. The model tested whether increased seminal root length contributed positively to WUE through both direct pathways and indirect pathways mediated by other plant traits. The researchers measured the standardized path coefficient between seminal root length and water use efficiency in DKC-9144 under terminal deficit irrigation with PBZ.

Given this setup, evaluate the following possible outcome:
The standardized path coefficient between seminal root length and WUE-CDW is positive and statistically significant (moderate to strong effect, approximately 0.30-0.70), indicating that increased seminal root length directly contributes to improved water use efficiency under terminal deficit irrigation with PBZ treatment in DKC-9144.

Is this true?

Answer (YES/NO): NO